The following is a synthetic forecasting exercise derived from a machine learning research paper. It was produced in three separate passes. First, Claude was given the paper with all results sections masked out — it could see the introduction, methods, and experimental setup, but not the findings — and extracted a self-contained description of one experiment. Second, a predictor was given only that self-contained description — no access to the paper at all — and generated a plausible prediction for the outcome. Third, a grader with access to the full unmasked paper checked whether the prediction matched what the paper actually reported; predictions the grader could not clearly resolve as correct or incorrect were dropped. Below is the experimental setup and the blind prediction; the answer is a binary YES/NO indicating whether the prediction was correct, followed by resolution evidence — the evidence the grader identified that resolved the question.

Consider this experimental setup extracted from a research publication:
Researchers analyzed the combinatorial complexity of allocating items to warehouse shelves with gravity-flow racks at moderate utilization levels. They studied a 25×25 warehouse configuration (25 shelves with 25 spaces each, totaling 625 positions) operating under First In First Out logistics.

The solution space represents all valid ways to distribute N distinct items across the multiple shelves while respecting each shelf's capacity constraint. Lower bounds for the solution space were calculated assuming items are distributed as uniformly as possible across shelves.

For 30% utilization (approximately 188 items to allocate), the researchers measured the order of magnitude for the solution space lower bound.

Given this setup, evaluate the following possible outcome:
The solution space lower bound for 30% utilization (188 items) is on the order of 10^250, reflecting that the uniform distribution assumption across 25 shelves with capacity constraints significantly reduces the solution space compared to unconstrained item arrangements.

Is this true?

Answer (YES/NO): NO